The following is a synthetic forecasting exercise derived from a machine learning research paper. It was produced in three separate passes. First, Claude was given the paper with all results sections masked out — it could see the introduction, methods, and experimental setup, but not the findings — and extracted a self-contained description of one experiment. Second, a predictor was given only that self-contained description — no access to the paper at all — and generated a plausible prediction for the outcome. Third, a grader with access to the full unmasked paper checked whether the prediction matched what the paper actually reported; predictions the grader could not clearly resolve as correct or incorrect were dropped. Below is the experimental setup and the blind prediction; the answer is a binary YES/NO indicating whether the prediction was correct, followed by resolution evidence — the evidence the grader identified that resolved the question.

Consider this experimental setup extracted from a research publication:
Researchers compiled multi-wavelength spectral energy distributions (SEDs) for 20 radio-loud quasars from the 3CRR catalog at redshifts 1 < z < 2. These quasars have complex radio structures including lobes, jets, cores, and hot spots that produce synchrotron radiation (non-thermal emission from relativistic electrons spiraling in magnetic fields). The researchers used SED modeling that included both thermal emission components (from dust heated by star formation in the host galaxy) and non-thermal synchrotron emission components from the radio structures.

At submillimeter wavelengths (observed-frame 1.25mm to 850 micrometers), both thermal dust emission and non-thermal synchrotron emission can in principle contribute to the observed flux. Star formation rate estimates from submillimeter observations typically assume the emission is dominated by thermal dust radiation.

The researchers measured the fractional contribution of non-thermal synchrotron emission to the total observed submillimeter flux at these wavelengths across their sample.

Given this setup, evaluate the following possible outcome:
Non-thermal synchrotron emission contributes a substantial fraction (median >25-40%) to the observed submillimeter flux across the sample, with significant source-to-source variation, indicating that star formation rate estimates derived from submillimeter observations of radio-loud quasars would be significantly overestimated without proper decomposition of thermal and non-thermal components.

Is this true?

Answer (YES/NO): YES